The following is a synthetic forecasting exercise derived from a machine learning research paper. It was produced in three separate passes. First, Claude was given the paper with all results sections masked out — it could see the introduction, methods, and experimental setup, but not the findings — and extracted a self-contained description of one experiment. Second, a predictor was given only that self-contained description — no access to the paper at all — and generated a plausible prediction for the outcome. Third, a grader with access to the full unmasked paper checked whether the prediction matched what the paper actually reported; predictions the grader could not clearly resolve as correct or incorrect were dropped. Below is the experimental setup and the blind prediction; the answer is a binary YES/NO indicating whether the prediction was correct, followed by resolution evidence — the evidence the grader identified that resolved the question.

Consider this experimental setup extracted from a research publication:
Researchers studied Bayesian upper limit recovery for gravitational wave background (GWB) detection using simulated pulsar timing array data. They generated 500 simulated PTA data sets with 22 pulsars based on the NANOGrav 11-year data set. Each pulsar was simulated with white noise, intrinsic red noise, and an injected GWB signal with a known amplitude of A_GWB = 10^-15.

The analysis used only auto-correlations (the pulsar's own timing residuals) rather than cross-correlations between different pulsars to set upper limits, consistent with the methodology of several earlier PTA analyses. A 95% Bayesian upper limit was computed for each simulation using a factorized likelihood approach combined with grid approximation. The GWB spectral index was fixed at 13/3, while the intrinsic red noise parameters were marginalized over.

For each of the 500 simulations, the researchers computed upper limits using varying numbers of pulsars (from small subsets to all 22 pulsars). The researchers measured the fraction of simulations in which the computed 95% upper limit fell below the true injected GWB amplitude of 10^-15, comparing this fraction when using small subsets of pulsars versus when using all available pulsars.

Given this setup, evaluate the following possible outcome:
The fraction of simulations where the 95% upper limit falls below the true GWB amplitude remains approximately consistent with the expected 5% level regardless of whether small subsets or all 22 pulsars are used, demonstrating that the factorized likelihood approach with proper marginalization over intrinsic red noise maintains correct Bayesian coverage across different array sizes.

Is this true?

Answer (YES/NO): NO